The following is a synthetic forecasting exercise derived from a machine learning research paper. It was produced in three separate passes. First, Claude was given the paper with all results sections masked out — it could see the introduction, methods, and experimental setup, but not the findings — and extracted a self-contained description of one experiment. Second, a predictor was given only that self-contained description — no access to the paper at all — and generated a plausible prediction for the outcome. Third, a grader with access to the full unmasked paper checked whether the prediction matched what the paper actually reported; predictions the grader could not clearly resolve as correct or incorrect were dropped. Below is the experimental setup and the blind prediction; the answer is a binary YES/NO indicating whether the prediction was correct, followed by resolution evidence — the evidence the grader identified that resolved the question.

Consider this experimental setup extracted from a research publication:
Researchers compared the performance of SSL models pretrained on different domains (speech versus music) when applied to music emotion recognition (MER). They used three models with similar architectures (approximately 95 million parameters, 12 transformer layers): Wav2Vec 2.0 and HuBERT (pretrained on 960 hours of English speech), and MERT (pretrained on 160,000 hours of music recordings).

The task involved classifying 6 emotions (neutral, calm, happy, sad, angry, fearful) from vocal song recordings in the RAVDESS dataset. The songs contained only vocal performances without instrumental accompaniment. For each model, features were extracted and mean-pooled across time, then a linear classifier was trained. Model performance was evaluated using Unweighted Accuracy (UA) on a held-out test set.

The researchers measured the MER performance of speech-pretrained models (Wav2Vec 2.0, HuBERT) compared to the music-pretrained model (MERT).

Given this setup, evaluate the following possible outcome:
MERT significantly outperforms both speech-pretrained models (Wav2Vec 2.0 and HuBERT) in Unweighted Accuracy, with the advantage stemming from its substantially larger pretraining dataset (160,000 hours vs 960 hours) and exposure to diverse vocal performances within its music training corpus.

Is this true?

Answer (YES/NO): NO